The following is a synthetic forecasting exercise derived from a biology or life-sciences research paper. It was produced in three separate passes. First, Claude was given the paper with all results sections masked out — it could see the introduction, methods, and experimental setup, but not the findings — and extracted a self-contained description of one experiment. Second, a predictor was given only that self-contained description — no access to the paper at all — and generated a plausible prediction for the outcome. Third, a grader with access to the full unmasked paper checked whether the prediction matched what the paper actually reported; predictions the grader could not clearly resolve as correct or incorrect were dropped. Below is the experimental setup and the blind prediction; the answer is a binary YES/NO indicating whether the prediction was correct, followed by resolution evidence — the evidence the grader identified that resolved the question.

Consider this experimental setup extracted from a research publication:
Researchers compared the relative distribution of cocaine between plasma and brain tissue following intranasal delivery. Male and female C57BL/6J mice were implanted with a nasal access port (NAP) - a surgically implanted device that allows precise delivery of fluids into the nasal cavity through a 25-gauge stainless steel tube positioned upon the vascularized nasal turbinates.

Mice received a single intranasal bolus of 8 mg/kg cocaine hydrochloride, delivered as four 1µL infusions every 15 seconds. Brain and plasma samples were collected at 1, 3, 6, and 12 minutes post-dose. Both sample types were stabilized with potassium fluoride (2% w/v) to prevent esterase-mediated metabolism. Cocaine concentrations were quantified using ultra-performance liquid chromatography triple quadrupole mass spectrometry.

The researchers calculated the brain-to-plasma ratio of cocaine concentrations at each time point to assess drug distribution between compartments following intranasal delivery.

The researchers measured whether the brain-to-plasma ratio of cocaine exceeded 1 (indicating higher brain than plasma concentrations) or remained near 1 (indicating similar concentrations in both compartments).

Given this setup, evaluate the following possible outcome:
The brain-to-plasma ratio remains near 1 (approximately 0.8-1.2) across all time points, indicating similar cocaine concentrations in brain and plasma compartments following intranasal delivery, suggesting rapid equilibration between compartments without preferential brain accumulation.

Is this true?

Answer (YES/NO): NO